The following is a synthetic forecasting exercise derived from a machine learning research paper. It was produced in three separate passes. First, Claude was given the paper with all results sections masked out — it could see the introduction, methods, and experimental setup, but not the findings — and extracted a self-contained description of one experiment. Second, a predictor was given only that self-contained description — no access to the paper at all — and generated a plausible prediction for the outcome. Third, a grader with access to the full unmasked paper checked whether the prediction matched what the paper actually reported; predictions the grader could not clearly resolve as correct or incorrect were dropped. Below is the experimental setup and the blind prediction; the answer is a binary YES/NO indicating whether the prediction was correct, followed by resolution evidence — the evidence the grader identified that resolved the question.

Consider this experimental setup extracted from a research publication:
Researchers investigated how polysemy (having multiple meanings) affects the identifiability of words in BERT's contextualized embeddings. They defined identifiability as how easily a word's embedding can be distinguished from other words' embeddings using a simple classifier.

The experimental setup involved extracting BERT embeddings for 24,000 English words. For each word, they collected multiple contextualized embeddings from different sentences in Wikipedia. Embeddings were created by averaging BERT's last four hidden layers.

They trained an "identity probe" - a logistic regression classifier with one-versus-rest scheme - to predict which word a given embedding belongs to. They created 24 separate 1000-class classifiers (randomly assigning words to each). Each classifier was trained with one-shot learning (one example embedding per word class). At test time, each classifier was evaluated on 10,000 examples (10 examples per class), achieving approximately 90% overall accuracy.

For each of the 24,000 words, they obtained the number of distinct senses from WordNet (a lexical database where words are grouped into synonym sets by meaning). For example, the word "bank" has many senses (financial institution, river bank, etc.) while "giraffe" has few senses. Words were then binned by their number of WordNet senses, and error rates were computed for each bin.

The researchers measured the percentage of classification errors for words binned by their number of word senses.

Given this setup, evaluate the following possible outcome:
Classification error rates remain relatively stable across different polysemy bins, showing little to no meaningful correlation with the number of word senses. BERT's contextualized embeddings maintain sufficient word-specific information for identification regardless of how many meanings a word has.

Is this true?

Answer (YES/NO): NO